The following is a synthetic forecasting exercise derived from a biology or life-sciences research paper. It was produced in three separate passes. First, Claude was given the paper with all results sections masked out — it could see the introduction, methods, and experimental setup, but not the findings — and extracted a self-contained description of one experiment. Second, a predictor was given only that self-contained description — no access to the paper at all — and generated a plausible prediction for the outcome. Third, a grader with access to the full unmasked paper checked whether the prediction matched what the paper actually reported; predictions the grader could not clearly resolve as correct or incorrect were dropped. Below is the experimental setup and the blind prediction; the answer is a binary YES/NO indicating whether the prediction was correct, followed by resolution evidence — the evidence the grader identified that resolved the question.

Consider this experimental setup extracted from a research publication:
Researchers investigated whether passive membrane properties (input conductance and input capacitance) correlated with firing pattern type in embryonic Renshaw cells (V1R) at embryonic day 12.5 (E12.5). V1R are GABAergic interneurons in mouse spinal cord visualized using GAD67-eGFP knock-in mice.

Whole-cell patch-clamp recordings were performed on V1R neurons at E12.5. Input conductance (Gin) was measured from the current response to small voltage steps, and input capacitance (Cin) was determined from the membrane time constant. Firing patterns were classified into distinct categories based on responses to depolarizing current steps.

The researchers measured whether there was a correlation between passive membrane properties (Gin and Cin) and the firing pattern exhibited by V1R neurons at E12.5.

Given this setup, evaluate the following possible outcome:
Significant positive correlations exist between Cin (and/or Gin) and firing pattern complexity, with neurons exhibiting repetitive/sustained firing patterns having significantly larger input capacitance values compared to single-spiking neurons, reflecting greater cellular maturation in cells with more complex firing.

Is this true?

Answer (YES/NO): NO